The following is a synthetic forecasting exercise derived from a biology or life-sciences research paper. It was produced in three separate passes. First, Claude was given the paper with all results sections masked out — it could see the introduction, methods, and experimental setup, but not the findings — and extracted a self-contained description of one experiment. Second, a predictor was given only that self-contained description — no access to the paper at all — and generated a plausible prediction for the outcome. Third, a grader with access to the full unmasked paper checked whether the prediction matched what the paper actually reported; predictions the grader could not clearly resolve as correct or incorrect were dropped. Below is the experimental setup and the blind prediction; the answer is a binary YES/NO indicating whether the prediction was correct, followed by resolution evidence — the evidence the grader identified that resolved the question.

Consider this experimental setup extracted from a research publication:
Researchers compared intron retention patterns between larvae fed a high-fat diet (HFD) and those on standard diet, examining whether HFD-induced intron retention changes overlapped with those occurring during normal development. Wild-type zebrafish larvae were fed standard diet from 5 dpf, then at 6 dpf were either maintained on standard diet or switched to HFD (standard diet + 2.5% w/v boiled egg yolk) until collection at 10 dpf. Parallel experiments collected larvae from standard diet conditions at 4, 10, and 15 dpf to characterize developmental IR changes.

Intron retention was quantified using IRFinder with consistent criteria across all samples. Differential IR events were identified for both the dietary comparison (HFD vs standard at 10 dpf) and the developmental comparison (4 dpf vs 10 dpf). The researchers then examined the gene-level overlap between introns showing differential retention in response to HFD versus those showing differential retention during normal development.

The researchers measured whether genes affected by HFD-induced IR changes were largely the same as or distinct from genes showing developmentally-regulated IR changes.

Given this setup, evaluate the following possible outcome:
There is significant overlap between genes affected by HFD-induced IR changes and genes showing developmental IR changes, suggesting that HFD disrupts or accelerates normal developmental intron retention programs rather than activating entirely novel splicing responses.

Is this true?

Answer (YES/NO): YES